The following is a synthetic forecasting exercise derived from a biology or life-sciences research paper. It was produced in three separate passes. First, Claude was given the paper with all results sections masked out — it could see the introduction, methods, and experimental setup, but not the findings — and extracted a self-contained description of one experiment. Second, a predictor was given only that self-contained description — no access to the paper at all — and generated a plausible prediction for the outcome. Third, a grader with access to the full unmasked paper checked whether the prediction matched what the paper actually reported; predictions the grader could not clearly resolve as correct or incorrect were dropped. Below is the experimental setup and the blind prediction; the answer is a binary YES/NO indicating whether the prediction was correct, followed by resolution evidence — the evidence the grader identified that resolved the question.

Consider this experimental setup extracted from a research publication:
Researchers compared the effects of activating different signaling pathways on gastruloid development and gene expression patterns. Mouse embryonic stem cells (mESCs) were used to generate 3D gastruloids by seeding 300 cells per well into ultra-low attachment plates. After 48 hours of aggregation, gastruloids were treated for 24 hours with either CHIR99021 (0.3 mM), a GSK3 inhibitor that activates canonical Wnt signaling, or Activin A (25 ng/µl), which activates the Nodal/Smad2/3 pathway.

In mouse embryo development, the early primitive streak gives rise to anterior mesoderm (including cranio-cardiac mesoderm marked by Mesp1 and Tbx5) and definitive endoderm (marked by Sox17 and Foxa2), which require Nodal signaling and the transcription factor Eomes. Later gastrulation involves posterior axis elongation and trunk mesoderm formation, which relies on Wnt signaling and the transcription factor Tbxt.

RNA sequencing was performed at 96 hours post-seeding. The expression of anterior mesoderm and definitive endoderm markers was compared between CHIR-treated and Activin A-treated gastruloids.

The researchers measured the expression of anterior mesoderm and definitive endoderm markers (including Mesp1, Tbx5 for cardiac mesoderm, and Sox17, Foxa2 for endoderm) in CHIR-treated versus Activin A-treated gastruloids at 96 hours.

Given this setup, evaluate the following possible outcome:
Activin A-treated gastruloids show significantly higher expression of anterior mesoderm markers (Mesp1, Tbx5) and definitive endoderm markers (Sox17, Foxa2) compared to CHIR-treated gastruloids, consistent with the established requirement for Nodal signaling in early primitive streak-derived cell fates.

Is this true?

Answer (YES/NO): YES